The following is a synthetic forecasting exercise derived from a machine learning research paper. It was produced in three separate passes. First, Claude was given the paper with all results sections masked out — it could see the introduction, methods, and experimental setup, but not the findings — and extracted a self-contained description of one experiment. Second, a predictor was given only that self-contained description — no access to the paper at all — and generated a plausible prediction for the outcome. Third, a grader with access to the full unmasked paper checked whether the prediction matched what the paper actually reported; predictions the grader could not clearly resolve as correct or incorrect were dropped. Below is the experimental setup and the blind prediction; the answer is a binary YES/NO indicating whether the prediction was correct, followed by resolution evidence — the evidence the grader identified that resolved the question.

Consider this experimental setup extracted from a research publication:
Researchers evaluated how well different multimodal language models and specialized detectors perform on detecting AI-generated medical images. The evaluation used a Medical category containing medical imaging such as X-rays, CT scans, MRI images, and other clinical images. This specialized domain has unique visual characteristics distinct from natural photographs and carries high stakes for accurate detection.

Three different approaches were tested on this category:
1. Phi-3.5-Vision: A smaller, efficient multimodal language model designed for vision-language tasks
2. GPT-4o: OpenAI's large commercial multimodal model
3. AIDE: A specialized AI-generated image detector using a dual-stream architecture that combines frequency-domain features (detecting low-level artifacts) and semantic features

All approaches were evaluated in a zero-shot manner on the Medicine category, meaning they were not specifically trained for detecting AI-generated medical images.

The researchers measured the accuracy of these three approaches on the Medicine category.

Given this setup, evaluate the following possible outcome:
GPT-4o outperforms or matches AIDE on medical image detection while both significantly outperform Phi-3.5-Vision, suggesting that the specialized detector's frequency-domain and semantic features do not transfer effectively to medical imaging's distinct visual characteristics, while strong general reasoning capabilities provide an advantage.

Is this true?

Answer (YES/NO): NO